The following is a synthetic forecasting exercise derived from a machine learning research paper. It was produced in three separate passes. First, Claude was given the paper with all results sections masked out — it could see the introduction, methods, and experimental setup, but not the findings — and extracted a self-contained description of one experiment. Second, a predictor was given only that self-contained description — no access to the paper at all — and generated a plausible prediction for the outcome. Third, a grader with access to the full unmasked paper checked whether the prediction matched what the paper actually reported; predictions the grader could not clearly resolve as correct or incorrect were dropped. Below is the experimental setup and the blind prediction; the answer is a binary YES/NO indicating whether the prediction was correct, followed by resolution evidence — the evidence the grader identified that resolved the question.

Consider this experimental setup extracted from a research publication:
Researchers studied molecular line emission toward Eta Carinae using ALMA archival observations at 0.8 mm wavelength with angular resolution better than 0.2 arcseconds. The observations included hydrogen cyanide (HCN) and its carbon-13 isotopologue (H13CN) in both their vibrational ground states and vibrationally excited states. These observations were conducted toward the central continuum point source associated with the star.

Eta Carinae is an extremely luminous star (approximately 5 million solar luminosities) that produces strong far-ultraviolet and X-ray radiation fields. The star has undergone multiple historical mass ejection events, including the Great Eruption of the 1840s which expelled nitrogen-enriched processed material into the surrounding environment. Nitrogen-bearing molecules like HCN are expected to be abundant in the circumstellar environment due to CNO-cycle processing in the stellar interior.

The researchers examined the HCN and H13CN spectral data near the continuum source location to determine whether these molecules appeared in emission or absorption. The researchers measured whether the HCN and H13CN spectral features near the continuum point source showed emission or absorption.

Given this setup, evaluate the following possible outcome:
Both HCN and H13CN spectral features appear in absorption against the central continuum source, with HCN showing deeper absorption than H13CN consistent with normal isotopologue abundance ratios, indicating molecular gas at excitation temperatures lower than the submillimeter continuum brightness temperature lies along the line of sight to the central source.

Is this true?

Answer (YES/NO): NO